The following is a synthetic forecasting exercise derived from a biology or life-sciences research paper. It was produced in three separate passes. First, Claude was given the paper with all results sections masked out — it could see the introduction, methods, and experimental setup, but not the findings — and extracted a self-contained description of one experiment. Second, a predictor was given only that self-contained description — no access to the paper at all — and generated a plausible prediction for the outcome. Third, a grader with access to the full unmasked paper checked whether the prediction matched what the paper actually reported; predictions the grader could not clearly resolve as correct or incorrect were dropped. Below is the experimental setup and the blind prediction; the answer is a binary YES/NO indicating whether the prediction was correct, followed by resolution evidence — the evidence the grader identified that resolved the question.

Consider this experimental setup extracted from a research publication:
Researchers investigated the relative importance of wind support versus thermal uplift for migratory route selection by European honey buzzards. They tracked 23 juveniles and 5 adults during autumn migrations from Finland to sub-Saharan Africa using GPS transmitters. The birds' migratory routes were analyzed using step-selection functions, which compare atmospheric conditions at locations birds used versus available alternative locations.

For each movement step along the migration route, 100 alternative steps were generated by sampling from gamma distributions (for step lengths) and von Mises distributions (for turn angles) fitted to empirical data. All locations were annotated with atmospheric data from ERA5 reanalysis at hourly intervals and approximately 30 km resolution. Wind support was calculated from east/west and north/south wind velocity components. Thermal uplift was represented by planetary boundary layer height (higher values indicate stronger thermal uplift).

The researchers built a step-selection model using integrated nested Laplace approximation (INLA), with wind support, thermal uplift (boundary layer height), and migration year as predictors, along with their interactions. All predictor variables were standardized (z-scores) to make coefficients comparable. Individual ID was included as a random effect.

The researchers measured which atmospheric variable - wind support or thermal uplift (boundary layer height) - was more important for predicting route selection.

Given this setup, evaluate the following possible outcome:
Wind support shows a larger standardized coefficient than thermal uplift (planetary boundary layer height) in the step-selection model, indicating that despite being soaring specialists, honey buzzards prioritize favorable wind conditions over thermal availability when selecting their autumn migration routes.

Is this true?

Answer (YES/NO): YES